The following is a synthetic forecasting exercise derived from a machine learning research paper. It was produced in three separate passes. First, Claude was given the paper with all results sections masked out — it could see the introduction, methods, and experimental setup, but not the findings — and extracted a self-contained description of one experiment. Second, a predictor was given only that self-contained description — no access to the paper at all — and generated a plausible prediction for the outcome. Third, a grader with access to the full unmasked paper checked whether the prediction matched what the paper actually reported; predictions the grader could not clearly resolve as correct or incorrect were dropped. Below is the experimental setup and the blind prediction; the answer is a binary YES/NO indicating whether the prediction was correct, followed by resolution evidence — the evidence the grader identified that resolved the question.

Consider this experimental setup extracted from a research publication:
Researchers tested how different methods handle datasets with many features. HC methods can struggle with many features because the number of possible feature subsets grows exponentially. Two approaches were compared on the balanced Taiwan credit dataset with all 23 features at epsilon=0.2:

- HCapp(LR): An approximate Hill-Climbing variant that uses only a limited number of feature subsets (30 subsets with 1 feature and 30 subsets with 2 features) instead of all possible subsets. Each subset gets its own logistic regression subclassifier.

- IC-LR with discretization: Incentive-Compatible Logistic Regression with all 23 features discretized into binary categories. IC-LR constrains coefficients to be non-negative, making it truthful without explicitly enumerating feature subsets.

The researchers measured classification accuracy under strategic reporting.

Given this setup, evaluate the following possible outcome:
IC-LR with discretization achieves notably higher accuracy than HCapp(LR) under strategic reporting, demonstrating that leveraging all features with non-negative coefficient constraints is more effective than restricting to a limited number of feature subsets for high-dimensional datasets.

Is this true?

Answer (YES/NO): YES